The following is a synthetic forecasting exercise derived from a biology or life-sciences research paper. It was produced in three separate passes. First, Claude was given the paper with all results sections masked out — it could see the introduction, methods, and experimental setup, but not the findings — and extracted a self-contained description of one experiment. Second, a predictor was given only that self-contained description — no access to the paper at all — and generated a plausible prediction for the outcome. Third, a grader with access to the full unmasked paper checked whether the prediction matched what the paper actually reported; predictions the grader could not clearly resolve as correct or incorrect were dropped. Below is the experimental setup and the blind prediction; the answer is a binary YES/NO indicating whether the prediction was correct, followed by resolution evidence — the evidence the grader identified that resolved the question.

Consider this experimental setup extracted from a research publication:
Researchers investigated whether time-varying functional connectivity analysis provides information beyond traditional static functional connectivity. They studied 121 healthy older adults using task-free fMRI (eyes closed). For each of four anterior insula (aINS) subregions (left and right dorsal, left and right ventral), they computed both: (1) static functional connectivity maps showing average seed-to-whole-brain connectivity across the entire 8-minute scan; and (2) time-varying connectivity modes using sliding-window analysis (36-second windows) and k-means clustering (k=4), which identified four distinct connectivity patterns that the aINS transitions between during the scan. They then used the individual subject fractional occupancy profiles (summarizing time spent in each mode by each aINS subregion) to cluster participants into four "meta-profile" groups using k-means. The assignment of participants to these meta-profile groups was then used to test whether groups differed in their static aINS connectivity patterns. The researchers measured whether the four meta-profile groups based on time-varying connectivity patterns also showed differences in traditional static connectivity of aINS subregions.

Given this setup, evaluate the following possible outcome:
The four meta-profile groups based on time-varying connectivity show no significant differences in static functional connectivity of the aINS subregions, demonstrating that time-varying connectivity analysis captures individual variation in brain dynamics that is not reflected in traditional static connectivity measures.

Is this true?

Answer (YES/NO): NO